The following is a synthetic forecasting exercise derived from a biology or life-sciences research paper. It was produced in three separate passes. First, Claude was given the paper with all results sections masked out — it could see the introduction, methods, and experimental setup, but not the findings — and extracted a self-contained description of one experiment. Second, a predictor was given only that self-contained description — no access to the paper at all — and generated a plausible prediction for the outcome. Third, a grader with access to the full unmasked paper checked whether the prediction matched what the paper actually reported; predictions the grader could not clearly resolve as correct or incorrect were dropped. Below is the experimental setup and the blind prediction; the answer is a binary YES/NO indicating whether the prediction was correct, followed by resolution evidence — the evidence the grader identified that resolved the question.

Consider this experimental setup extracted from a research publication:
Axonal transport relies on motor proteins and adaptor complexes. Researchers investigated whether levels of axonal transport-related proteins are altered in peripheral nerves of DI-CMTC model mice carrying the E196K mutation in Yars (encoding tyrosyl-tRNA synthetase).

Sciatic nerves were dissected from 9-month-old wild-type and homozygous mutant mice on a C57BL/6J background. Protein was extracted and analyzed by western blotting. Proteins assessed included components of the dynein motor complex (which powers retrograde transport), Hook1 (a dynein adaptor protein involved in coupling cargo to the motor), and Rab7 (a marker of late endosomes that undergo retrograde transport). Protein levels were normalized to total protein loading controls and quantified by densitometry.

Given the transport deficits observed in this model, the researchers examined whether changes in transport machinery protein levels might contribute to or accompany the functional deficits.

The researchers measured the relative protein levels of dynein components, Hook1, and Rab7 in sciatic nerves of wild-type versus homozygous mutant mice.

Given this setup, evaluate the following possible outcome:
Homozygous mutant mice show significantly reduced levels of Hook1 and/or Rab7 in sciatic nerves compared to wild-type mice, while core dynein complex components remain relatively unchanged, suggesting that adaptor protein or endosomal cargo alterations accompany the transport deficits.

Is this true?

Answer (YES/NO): YES